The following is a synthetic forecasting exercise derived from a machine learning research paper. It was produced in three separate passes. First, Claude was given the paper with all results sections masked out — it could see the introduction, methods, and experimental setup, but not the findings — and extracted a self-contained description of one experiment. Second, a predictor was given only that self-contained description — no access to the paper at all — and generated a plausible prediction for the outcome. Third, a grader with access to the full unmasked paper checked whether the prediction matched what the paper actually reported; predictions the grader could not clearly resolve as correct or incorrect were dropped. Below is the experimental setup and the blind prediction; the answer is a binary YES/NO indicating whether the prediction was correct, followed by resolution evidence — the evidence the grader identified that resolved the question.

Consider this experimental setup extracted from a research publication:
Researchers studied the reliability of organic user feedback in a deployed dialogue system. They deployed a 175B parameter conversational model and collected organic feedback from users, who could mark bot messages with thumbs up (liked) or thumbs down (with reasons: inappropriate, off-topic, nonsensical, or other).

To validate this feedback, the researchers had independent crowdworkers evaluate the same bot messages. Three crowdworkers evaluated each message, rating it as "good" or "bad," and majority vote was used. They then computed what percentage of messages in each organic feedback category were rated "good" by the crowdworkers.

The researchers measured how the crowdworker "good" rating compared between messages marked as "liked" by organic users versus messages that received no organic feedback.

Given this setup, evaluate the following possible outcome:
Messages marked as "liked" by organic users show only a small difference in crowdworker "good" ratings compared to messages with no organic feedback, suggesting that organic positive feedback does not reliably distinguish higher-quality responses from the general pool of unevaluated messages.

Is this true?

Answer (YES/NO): NO